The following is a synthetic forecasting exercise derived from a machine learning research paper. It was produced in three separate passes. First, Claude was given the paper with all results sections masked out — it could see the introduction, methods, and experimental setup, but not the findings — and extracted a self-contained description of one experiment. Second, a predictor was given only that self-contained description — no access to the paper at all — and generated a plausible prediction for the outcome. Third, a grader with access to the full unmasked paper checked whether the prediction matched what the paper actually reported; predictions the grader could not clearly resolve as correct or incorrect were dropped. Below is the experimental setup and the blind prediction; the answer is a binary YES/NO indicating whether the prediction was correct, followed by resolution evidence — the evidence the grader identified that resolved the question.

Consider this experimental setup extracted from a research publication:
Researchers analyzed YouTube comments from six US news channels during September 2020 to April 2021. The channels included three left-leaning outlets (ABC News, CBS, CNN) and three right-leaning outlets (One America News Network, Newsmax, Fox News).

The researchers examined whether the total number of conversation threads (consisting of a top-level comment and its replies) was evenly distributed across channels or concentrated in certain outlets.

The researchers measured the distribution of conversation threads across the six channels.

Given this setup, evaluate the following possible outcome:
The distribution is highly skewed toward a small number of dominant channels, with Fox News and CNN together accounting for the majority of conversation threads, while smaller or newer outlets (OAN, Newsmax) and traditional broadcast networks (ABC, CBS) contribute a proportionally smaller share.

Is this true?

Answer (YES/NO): YES